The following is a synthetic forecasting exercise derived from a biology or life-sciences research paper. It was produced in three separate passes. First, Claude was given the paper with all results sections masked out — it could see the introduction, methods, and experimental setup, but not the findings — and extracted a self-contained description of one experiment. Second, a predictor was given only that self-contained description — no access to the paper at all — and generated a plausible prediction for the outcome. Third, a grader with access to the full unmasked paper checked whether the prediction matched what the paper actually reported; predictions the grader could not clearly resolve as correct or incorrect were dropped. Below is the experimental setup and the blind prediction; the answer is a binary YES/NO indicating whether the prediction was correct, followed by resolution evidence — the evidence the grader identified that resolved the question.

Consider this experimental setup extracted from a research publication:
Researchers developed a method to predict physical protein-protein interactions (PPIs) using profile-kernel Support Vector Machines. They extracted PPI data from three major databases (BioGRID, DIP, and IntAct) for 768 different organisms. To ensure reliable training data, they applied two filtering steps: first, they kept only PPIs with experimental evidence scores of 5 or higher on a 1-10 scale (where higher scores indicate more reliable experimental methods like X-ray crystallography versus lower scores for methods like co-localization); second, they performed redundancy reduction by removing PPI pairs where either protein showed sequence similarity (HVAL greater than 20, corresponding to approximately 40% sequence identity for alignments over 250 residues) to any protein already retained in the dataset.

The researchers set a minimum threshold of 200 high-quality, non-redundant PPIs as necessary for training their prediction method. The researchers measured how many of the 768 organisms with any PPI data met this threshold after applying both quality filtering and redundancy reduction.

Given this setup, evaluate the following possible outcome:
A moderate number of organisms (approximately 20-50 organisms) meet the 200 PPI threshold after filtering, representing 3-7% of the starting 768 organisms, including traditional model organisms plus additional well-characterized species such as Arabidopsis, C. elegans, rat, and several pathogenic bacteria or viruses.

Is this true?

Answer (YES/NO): NO